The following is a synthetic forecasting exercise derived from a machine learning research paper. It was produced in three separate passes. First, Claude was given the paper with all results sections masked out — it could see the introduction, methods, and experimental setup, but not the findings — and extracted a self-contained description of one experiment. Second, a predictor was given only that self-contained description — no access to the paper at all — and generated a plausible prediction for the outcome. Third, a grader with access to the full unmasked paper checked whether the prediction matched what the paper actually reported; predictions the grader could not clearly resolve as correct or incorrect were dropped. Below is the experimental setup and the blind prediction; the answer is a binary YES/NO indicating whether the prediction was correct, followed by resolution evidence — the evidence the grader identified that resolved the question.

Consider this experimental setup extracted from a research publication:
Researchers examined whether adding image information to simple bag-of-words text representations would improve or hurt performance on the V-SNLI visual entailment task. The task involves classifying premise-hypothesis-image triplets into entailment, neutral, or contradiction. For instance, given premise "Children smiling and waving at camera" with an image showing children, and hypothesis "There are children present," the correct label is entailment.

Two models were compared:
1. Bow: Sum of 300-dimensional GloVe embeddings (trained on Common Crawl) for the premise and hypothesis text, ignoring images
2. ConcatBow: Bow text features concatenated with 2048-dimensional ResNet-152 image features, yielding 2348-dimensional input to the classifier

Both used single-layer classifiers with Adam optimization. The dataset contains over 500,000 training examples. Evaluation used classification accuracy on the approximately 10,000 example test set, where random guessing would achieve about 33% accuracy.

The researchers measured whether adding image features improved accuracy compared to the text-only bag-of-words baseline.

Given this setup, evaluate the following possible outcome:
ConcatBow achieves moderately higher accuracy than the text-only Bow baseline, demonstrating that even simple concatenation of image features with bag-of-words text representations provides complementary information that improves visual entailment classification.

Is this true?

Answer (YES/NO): NO